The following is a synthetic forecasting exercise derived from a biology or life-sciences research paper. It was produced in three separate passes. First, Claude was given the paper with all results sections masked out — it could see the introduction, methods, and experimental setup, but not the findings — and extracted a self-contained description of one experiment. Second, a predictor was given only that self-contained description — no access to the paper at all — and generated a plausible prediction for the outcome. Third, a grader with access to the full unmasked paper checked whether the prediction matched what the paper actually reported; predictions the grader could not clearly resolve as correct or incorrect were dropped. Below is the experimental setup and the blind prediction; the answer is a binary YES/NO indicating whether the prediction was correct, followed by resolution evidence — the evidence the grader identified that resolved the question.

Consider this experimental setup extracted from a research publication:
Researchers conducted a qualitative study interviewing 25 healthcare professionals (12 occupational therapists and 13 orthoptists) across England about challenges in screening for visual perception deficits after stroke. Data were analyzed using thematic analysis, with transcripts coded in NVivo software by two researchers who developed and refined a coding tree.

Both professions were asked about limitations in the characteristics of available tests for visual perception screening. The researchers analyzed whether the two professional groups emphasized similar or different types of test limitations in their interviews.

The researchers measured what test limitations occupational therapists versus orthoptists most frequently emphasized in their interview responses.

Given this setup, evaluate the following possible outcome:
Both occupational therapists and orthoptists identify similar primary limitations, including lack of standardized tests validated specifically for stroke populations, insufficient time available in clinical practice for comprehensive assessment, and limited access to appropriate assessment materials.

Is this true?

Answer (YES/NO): NO